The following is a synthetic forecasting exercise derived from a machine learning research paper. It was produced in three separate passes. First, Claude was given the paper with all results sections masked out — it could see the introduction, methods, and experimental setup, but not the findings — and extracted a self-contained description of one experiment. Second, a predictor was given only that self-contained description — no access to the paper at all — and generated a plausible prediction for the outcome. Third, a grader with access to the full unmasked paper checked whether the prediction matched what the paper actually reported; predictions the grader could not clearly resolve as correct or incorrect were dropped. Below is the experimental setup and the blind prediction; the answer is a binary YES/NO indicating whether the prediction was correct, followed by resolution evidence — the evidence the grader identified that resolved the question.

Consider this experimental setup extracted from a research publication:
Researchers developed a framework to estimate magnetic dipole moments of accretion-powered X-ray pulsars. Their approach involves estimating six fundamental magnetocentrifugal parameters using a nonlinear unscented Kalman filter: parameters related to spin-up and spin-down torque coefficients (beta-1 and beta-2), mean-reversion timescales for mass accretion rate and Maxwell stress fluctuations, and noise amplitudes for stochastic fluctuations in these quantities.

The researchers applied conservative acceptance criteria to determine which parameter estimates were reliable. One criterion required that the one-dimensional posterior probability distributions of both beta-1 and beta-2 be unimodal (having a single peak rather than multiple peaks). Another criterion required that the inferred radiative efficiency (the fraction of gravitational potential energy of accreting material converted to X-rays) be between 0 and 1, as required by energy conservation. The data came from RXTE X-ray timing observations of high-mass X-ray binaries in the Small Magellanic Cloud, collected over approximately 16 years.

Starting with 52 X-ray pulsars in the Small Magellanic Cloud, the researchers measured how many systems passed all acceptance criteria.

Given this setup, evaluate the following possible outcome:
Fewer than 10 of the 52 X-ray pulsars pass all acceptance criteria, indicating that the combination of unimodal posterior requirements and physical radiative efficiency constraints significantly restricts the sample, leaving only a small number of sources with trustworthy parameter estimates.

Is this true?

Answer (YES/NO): NO